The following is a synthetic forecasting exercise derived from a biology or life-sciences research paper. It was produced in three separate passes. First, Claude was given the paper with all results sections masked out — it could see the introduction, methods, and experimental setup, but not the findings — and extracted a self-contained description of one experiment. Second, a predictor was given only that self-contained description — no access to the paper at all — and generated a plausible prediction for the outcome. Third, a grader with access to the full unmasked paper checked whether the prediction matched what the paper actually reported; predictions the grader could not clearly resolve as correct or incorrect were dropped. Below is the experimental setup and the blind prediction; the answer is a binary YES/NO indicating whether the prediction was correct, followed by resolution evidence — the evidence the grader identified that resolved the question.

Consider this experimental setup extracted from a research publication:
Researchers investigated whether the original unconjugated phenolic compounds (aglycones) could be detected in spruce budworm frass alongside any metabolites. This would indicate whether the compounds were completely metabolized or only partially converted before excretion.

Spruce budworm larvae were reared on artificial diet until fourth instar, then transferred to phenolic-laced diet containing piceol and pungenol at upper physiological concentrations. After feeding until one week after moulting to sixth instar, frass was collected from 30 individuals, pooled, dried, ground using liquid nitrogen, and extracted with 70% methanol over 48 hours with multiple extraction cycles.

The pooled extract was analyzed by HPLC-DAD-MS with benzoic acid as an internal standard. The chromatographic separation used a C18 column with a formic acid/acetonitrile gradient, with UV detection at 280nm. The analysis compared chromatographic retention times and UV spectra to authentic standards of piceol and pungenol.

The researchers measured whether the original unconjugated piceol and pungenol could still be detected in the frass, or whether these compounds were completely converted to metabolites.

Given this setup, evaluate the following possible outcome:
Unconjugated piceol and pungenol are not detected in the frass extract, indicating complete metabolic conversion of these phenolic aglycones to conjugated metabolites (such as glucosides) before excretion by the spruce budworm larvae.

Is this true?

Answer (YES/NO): NO